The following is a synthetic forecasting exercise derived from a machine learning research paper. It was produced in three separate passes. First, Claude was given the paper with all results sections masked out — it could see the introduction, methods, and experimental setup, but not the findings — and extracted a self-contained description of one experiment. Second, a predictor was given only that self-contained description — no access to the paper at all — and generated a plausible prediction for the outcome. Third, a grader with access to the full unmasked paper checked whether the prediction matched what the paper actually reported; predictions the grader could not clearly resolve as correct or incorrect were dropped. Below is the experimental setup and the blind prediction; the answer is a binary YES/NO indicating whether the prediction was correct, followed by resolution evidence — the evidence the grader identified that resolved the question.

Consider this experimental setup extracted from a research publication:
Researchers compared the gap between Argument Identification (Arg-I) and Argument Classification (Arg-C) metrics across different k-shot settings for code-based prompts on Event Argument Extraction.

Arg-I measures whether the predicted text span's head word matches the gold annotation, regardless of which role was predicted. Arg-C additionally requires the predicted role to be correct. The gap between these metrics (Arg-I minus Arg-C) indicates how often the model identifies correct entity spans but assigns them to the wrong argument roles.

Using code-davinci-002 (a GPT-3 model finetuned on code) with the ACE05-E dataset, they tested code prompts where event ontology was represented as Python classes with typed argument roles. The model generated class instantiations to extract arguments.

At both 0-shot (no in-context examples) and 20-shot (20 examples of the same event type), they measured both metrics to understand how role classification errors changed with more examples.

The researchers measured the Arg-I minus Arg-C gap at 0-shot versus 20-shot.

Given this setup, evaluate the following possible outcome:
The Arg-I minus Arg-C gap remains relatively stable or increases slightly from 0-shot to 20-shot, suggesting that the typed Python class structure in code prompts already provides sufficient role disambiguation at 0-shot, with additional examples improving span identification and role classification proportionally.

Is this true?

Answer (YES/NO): NO